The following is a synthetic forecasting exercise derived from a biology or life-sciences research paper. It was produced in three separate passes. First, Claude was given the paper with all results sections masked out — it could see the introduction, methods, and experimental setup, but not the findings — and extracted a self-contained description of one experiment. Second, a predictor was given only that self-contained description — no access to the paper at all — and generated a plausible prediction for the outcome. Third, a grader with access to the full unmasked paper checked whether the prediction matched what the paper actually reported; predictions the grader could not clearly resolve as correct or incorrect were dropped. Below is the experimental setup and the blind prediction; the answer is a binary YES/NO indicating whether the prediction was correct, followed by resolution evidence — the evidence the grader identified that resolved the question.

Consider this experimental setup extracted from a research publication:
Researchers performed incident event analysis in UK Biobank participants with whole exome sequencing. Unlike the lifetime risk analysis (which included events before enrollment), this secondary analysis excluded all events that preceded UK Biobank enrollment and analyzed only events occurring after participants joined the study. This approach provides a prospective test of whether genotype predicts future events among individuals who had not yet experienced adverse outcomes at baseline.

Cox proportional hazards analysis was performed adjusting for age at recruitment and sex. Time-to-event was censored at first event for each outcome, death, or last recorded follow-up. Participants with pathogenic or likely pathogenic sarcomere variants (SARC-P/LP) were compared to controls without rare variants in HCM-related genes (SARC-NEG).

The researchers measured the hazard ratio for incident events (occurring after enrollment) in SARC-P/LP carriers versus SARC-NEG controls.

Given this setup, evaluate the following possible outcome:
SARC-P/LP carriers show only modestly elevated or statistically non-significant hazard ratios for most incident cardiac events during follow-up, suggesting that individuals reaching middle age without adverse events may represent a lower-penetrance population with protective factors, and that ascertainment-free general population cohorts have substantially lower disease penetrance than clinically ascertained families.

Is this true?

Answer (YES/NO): NO